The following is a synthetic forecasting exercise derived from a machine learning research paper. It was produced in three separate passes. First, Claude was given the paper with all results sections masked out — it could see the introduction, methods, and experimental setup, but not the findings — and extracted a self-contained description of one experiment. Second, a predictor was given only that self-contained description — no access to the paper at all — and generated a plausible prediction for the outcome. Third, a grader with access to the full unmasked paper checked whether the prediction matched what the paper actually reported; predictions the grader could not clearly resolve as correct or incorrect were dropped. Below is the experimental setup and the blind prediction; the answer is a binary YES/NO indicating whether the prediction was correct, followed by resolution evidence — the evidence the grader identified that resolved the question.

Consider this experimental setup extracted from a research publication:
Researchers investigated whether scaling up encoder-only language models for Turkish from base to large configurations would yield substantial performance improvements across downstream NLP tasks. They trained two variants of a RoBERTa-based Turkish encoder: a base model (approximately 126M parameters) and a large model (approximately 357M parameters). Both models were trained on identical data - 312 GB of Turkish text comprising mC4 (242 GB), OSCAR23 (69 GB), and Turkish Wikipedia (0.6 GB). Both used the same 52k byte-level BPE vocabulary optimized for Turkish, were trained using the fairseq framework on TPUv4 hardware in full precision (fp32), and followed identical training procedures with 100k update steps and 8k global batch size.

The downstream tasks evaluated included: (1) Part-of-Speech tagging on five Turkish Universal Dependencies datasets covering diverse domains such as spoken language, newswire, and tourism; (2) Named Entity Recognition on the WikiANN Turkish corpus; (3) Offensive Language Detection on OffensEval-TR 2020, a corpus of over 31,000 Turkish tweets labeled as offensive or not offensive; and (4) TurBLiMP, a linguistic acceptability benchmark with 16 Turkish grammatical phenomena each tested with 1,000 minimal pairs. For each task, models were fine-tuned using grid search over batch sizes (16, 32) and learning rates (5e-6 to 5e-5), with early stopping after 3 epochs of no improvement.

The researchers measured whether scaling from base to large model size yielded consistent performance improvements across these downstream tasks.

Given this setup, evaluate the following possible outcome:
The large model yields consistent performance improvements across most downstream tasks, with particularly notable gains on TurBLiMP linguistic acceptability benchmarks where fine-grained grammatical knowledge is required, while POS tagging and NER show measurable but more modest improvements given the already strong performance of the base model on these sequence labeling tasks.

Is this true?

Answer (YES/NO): NO